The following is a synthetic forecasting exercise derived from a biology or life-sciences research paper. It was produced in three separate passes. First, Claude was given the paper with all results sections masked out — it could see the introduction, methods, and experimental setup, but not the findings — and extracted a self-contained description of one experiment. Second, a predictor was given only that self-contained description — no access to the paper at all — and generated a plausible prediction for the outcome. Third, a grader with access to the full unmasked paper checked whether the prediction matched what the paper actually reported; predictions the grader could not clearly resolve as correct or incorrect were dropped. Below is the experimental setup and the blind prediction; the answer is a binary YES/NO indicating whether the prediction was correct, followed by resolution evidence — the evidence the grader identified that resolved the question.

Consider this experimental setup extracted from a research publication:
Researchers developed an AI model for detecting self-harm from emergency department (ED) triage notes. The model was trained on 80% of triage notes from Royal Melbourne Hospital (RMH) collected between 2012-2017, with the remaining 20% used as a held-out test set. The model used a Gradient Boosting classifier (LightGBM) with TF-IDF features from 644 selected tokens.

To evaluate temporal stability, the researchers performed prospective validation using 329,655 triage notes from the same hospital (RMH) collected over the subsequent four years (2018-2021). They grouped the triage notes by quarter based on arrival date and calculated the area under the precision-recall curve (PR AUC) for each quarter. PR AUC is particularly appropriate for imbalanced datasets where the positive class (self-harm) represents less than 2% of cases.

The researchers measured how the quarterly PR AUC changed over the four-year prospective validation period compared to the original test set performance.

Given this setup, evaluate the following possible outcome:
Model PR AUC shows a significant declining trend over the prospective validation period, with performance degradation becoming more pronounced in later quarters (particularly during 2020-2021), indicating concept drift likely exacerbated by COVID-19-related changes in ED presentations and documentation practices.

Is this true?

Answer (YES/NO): NO